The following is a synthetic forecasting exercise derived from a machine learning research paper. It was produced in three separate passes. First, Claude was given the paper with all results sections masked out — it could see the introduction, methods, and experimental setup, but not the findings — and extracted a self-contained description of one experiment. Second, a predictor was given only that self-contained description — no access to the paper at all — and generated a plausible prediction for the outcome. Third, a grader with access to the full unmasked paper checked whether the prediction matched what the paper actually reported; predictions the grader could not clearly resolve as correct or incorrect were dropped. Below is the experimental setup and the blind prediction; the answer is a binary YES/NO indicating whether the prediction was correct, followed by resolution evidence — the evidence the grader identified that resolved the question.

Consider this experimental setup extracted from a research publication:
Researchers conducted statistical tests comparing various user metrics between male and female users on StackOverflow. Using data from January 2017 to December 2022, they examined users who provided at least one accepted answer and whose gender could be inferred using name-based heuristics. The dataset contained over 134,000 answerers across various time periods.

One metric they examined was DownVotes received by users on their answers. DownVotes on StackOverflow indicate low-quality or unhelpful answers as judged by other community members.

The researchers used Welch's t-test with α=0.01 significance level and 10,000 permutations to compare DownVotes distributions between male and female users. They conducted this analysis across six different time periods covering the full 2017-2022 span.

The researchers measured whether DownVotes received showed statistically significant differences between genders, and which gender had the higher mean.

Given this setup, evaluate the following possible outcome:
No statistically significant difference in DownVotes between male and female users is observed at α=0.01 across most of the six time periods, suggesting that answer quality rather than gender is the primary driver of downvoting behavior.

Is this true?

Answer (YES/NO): YES